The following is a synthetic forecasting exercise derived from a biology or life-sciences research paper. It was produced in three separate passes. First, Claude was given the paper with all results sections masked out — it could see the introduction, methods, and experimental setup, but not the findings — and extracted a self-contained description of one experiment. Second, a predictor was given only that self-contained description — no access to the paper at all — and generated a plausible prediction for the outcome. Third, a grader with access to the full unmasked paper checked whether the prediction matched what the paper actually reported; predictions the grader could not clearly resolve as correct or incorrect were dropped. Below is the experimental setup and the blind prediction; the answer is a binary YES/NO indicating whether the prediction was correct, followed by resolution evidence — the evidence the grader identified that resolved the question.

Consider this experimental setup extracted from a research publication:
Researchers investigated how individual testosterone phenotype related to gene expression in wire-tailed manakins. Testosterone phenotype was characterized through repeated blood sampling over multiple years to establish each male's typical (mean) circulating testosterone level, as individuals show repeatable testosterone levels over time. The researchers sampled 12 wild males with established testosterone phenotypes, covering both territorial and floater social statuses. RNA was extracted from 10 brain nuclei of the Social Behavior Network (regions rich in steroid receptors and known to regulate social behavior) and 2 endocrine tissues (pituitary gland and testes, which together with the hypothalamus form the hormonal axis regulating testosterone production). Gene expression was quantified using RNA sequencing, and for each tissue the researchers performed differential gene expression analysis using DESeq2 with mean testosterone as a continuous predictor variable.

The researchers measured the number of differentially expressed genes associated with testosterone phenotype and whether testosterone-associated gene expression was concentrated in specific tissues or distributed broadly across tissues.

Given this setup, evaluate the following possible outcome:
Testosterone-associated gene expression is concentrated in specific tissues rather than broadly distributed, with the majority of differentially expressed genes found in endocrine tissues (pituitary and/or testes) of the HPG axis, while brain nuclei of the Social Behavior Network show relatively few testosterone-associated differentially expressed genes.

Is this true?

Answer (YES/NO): NO